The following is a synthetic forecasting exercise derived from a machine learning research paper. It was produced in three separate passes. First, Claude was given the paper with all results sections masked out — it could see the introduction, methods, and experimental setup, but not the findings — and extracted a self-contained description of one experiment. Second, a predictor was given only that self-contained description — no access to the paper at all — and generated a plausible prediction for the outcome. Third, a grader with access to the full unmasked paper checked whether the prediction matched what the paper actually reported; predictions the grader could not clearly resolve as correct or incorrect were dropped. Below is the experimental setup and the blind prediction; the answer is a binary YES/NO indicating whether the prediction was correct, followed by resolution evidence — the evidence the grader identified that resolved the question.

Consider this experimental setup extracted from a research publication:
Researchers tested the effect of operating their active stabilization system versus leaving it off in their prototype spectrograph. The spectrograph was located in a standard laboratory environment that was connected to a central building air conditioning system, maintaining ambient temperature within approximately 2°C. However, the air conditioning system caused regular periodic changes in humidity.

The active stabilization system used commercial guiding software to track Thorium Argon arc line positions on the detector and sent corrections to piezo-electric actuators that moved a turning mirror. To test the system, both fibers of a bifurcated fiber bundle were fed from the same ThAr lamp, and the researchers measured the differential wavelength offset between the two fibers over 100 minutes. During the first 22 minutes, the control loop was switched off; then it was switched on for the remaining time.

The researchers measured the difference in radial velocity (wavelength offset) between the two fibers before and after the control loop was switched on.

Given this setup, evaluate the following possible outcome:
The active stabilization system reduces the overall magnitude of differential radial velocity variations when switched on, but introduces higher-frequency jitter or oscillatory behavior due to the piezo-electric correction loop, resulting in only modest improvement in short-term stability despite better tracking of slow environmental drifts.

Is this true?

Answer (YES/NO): NO